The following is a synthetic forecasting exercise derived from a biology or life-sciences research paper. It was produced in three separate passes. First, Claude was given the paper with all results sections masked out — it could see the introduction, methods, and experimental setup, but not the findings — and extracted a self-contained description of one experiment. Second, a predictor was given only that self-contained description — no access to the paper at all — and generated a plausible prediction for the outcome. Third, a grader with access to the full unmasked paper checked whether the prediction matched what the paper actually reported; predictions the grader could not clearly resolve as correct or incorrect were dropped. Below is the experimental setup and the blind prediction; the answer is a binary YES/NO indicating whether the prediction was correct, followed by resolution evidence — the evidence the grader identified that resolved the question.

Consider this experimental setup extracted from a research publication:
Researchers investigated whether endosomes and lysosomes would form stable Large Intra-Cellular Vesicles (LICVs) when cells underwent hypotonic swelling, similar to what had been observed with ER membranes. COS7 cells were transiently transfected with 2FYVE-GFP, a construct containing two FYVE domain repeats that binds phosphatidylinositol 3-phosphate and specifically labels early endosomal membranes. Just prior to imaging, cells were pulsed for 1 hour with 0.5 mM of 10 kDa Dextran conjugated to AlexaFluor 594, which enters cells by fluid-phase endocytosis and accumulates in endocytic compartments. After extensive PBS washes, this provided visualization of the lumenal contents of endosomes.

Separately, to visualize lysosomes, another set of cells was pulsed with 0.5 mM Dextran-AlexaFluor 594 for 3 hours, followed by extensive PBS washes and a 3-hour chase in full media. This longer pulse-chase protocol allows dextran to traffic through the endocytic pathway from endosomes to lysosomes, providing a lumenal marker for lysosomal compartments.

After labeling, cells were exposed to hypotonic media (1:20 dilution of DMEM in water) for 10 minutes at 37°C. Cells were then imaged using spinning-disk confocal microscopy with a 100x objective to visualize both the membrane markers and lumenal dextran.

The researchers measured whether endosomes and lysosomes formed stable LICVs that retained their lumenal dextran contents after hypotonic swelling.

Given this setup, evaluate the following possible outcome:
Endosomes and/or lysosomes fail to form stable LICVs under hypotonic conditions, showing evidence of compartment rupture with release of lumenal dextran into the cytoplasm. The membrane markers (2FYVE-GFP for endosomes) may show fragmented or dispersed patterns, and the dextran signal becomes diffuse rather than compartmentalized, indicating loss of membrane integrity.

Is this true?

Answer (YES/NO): NO